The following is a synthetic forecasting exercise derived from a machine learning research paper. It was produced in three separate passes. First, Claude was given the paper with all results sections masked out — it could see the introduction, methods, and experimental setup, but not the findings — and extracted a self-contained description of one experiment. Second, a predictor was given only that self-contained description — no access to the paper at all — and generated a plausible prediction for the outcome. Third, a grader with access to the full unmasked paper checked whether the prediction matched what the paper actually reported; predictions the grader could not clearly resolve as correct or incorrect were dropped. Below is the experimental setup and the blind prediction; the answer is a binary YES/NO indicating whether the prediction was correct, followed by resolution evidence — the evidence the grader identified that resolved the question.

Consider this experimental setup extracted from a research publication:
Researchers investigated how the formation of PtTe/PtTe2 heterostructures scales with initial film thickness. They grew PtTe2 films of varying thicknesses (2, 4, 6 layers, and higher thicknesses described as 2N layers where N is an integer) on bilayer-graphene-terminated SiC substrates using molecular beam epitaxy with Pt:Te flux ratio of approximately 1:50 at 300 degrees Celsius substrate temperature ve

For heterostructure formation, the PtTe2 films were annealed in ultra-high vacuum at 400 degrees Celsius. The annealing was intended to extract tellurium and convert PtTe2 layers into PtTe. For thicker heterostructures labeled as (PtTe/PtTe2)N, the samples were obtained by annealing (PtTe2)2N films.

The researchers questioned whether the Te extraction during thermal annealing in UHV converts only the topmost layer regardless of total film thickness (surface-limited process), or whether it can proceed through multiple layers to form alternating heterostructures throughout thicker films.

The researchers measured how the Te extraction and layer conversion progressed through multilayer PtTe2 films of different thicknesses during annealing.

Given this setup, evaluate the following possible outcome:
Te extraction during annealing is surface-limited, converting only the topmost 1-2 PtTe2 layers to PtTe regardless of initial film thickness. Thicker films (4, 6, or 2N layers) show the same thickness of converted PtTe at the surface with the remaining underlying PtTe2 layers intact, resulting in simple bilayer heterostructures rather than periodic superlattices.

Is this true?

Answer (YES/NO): NO